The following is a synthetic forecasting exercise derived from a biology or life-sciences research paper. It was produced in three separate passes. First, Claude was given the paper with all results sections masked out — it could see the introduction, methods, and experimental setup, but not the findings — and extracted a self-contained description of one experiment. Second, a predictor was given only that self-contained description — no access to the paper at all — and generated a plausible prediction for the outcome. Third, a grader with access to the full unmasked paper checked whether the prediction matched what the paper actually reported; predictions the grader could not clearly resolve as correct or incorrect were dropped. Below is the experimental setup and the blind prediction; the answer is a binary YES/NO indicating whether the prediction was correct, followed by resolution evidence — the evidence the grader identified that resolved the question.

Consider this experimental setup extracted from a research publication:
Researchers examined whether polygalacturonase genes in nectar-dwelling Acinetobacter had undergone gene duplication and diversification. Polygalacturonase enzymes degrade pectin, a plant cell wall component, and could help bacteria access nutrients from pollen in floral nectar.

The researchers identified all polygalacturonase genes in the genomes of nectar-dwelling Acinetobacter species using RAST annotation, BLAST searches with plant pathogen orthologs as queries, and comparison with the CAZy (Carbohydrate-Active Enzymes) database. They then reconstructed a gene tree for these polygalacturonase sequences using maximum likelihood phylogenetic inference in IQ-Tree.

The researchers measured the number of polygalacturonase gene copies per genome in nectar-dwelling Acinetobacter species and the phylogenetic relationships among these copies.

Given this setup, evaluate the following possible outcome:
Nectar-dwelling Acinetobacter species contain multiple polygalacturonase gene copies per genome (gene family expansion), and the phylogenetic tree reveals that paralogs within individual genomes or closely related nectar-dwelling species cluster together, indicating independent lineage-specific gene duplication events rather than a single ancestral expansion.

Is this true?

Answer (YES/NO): YES